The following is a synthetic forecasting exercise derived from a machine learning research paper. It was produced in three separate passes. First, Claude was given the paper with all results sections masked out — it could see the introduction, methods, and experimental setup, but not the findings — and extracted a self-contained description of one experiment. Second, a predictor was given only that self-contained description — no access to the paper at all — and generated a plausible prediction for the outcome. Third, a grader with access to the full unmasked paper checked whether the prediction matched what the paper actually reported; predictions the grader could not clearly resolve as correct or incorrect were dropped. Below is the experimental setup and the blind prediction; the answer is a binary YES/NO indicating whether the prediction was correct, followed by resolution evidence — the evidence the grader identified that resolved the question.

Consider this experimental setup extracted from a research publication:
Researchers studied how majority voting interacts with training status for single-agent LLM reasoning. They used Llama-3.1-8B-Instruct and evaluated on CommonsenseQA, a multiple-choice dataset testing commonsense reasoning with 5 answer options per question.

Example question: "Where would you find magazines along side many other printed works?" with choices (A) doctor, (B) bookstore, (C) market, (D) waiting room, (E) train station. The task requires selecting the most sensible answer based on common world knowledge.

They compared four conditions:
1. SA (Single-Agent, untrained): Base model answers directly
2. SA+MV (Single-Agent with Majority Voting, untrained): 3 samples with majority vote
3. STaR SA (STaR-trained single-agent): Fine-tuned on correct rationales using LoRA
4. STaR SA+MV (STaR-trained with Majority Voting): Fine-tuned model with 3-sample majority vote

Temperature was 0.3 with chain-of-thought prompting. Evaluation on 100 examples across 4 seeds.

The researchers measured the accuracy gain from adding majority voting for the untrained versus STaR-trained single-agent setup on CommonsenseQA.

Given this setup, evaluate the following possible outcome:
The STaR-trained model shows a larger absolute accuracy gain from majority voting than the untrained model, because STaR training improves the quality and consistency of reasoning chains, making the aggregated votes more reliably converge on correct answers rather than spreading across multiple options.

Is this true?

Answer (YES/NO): YES